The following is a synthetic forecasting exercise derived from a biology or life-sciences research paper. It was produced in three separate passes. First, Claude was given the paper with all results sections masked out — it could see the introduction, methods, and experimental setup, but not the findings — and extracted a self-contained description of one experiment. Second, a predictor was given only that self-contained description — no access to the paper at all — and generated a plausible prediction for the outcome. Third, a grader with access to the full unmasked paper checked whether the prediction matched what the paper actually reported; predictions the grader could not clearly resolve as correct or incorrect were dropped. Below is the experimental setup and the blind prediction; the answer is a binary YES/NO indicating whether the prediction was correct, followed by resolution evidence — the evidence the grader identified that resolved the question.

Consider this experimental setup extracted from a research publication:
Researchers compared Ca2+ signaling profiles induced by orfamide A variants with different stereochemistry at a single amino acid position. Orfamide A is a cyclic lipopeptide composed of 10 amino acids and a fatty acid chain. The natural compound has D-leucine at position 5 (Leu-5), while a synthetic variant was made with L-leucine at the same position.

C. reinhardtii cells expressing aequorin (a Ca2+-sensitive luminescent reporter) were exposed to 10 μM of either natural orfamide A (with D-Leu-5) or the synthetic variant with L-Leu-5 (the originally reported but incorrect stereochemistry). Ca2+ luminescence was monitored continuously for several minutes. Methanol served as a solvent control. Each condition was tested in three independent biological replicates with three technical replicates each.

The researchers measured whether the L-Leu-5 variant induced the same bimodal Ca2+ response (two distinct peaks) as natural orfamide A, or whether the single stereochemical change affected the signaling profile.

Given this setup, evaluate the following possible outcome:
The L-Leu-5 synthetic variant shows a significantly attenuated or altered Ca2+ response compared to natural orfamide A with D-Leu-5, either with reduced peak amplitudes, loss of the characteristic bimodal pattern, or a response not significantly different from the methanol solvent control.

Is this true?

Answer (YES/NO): YES